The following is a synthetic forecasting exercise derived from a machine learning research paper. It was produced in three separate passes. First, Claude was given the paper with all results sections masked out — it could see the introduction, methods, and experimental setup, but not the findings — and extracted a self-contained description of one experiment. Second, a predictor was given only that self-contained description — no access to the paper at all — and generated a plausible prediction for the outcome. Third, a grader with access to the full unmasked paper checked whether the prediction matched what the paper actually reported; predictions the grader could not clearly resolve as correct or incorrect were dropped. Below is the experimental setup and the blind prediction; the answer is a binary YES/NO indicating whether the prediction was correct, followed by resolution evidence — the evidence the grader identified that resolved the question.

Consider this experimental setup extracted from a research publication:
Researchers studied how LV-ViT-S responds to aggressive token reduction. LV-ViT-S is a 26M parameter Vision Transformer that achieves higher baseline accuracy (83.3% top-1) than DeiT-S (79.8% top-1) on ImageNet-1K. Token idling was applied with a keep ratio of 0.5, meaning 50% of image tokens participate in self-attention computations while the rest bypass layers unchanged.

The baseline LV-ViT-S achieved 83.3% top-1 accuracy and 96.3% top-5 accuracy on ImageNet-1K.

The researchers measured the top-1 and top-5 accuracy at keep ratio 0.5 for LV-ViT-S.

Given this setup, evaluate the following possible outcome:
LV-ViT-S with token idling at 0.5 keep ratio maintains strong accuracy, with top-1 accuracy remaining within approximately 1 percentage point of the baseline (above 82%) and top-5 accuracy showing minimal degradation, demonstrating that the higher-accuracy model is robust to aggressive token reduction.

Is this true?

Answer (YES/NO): YES